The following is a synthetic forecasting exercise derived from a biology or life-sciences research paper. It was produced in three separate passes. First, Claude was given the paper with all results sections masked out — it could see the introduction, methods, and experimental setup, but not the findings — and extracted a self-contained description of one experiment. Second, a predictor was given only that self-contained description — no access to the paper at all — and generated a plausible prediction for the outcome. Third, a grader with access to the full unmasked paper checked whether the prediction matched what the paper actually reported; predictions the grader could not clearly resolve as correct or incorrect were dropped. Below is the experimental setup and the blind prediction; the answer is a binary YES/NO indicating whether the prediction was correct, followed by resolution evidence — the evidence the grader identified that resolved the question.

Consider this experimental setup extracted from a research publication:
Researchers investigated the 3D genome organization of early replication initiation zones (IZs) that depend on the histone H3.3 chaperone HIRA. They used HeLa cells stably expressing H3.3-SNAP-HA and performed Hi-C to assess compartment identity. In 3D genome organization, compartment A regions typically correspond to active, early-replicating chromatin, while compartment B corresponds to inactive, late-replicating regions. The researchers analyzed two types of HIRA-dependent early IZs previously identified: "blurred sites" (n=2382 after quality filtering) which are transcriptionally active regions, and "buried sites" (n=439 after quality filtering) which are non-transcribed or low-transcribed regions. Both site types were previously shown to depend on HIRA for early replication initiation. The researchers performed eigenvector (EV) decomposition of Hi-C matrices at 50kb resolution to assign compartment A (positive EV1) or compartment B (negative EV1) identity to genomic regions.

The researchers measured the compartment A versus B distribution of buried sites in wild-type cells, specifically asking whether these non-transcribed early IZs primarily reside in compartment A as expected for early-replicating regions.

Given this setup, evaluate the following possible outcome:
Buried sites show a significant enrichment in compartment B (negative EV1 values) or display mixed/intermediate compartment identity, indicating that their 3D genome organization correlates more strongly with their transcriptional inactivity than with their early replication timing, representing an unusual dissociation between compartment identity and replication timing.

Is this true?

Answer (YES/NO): YES